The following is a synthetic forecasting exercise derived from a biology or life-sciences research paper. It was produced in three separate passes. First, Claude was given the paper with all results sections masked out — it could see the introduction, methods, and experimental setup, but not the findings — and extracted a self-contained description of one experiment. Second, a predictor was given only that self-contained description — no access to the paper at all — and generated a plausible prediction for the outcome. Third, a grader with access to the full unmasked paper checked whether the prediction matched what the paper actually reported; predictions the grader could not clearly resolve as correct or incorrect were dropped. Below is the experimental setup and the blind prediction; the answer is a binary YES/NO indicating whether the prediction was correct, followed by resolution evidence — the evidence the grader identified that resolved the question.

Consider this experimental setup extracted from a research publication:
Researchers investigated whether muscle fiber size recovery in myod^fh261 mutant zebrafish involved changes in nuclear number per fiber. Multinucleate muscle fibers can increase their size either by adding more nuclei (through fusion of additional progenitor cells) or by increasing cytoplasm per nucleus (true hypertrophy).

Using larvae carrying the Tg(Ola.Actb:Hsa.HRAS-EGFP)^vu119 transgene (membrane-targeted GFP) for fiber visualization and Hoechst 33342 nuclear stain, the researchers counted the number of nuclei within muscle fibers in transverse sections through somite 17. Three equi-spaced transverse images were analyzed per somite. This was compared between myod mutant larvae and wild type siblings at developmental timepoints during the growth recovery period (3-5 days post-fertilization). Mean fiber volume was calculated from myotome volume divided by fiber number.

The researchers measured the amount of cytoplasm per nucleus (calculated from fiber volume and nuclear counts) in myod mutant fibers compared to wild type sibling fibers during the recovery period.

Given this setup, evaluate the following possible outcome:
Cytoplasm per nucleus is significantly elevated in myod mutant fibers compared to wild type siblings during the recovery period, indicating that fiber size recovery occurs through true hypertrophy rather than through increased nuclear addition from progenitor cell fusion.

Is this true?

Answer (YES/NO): NO